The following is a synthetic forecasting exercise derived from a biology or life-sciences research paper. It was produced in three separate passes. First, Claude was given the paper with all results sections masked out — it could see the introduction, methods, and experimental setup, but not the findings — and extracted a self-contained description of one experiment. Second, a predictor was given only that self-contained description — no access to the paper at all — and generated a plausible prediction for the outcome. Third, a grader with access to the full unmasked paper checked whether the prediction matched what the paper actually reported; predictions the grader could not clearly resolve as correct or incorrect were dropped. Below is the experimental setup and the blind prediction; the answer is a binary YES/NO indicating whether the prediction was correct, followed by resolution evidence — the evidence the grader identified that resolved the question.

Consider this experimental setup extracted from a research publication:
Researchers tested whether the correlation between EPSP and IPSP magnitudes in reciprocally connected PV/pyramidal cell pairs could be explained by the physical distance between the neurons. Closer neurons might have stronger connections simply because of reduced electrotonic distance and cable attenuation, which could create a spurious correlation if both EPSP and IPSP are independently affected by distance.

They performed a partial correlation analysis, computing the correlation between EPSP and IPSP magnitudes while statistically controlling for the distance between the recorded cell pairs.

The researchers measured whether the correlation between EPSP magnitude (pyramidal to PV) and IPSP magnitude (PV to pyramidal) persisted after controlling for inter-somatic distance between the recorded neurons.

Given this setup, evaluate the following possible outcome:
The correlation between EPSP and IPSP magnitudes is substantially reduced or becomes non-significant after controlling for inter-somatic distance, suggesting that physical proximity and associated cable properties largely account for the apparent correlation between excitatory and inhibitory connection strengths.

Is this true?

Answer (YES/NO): NO